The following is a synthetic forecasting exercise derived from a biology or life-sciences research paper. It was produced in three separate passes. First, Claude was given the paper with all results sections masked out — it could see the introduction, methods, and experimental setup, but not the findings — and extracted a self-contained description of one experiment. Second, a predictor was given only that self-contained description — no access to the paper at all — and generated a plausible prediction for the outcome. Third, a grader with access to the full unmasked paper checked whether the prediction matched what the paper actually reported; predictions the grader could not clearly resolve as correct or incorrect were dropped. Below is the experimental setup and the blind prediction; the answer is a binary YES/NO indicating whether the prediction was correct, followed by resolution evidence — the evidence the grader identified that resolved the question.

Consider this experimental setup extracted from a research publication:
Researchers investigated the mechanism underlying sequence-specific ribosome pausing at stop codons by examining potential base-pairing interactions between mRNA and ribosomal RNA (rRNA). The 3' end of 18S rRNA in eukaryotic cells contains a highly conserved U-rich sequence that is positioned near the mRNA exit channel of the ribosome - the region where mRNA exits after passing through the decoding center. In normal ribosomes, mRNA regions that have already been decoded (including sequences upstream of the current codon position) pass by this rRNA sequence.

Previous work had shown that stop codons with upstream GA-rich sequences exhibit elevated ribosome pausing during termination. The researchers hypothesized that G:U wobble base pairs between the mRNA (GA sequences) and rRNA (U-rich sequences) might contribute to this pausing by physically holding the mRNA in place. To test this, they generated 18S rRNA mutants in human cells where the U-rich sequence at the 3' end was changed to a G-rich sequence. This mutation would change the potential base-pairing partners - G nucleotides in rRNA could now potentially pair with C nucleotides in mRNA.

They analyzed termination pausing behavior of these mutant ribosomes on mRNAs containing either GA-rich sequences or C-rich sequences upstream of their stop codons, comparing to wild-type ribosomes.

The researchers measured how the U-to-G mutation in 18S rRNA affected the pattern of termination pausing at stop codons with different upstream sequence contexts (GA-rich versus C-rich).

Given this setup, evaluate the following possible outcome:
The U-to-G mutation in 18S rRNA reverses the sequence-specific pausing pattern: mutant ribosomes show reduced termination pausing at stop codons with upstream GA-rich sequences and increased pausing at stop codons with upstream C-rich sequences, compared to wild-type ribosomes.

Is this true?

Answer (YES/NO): YES